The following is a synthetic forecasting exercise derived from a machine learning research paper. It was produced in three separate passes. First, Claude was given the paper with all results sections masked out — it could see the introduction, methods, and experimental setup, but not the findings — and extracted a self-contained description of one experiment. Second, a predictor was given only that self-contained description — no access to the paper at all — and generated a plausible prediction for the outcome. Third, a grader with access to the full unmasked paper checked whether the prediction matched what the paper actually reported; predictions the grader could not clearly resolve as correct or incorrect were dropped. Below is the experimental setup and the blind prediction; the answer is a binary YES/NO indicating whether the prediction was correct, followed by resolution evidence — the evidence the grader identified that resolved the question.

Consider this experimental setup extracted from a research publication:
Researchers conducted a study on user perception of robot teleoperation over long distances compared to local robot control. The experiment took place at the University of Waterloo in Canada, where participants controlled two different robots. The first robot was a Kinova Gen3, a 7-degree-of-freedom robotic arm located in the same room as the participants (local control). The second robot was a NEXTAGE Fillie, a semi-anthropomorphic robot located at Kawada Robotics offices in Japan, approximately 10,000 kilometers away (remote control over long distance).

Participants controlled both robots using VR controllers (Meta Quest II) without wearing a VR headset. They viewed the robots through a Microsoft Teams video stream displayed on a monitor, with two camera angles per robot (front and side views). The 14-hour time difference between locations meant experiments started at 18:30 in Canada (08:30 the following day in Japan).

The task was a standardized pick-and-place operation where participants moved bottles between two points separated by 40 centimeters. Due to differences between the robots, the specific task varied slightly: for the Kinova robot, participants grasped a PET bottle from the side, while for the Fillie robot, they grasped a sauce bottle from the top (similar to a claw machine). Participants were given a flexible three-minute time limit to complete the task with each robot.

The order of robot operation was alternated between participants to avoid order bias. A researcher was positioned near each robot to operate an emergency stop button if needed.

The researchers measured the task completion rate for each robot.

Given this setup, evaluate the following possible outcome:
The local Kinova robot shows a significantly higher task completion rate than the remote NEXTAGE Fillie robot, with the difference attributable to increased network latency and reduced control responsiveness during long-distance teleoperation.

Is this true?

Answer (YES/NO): NO